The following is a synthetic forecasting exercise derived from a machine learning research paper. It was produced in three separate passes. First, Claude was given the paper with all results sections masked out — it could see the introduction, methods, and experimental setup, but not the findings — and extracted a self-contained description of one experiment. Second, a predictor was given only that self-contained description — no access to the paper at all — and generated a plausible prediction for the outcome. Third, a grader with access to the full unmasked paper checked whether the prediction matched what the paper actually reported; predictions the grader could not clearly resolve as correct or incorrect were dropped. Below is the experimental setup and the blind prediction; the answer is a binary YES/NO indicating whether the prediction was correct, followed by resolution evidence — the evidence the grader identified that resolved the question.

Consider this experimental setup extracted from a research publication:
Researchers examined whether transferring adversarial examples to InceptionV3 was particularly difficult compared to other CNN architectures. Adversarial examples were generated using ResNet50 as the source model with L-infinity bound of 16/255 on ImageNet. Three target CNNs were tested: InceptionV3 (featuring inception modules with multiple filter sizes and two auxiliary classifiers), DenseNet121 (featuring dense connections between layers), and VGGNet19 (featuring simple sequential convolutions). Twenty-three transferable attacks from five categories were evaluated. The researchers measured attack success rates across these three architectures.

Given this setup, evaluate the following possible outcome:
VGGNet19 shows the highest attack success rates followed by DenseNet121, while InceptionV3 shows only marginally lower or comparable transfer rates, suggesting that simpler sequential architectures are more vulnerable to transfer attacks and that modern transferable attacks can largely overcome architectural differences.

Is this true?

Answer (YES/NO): NO